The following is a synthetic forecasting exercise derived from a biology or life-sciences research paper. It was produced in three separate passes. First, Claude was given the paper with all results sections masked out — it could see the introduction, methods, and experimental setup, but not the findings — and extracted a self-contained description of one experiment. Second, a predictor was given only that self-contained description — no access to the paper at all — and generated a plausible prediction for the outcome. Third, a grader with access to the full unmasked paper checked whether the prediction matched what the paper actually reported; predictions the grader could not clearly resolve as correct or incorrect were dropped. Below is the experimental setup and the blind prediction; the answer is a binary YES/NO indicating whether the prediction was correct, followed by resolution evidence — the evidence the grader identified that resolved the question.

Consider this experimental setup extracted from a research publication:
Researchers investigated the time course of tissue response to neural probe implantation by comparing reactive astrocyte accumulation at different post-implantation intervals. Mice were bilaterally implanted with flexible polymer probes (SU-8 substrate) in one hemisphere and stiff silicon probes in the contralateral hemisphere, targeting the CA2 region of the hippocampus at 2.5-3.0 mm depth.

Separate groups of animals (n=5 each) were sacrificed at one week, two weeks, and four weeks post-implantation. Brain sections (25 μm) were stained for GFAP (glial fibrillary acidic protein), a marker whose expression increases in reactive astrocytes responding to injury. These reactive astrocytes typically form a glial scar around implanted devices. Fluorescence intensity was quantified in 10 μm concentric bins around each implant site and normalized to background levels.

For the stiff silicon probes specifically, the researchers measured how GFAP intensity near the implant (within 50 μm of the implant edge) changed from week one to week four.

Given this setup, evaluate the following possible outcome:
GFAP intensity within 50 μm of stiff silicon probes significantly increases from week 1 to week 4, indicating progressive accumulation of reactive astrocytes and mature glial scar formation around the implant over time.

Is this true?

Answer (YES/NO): NO